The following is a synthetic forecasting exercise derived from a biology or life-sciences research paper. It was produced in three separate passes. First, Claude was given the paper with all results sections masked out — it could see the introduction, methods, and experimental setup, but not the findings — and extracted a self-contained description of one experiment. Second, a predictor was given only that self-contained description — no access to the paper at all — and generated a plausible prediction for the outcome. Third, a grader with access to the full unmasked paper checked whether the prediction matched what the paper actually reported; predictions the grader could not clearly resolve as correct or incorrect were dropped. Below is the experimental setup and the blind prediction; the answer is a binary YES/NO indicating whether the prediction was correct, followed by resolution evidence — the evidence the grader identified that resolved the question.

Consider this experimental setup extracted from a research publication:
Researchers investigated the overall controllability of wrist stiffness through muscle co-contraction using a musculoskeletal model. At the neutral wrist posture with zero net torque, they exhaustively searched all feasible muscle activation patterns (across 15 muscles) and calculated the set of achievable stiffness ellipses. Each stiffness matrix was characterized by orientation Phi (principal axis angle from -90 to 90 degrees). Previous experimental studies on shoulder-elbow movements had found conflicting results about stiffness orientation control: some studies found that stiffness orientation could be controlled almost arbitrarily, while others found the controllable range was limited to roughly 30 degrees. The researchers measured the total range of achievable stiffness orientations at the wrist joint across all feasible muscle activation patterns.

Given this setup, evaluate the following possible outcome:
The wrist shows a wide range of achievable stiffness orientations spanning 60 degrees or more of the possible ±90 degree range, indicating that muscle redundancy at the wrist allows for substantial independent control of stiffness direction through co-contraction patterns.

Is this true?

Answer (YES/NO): YES